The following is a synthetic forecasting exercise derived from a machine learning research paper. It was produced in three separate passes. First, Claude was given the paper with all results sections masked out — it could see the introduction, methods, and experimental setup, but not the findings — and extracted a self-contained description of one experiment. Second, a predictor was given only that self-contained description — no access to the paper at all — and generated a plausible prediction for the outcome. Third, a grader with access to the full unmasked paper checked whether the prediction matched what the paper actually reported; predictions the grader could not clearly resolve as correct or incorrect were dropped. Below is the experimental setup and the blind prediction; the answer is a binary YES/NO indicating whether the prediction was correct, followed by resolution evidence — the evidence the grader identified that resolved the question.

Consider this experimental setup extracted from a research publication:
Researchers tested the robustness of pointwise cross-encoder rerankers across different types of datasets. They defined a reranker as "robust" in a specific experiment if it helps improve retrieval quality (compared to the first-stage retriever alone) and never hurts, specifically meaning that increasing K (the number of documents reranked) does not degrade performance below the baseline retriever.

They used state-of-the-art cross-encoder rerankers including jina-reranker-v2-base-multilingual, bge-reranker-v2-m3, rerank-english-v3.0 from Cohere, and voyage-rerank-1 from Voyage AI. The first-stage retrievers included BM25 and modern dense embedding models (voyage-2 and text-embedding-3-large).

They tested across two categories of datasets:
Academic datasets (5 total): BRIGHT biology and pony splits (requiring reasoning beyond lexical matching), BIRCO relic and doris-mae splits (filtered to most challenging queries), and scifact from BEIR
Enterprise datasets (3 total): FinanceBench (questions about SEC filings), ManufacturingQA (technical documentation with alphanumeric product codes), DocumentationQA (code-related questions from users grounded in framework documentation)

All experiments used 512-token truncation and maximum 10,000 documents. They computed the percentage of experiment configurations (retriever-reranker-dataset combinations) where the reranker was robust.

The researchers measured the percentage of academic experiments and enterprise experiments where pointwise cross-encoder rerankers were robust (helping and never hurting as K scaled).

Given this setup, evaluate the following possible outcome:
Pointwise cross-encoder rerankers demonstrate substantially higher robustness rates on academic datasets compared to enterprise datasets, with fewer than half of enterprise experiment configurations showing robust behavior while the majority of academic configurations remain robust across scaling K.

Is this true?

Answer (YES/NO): NO